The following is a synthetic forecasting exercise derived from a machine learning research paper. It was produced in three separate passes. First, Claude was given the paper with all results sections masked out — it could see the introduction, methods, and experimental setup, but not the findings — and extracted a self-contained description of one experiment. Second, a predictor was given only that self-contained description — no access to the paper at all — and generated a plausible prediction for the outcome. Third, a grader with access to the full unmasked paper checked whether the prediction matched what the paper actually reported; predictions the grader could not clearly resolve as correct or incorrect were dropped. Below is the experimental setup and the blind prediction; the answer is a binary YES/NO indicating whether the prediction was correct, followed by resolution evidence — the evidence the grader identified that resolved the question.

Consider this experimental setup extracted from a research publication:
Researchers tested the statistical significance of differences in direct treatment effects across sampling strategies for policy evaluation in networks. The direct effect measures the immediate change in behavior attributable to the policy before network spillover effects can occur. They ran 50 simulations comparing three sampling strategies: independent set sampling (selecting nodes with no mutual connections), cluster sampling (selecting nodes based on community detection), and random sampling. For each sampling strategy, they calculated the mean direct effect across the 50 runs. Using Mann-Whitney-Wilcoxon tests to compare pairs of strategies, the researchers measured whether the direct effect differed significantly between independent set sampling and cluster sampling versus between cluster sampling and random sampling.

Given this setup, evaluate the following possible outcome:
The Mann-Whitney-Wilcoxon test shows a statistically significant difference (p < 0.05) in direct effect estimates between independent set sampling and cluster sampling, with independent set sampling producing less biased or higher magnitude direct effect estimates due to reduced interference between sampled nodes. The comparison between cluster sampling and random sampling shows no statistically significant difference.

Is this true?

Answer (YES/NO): NO